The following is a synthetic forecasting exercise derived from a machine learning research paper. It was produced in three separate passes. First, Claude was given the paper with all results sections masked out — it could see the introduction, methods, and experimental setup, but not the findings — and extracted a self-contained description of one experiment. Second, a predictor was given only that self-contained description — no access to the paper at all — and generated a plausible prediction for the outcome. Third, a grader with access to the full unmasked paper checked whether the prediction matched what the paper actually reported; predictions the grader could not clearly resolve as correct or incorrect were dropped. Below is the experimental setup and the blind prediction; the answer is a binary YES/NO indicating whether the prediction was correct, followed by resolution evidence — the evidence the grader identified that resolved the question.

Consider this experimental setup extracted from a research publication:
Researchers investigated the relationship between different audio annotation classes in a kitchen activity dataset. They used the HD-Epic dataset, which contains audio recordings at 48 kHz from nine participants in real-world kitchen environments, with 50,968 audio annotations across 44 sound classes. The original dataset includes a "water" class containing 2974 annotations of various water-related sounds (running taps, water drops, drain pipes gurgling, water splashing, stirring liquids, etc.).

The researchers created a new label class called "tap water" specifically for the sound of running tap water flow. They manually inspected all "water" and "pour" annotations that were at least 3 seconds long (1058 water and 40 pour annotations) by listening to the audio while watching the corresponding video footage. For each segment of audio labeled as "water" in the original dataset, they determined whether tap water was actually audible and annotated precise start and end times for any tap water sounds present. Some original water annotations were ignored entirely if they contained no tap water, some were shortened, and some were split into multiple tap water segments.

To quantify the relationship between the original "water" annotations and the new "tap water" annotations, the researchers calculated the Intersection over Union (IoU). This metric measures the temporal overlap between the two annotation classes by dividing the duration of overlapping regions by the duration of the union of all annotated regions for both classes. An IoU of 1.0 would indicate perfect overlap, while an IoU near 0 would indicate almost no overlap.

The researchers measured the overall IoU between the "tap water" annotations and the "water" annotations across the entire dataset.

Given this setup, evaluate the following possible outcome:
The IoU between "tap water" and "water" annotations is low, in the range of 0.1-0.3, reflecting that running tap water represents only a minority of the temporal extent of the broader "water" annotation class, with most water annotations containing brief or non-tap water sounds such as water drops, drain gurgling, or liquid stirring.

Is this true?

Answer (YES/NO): NO